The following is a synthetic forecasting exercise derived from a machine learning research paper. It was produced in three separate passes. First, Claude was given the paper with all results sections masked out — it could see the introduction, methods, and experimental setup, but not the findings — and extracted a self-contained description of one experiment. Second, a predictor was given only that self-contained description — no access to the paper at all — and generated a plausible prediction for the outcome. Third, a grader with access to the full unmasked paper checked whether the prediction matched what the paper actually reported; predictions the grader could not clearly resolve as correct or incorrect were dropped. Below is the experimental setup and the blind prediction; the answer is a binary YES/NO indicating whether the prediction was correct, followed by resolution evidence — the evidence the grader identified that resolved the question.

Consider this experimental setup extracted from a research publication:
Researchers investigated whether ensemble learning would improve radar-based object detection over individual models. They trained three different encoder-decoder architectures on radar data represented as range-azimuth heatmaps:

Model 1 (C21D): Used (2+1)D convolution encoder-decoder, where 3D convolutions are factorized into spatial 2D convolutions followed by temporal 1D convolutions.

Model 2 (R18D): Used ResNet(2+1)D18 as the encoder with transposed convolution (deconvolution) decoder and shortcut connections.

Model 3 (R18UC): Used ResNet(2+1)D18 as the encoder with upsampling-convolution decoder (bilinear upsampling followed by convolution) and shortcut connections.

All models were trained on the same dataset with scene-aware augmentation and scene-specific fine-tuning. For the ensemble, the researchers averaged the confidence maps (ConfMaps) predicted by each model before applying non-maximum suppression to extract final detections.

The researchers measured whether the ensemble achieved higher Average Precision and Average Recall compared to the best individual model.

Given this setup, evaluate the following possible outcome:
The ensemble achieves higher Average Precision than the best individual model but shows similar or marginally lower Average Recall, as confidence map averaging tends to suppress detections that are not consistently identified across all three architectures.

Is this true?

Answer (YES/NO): NO